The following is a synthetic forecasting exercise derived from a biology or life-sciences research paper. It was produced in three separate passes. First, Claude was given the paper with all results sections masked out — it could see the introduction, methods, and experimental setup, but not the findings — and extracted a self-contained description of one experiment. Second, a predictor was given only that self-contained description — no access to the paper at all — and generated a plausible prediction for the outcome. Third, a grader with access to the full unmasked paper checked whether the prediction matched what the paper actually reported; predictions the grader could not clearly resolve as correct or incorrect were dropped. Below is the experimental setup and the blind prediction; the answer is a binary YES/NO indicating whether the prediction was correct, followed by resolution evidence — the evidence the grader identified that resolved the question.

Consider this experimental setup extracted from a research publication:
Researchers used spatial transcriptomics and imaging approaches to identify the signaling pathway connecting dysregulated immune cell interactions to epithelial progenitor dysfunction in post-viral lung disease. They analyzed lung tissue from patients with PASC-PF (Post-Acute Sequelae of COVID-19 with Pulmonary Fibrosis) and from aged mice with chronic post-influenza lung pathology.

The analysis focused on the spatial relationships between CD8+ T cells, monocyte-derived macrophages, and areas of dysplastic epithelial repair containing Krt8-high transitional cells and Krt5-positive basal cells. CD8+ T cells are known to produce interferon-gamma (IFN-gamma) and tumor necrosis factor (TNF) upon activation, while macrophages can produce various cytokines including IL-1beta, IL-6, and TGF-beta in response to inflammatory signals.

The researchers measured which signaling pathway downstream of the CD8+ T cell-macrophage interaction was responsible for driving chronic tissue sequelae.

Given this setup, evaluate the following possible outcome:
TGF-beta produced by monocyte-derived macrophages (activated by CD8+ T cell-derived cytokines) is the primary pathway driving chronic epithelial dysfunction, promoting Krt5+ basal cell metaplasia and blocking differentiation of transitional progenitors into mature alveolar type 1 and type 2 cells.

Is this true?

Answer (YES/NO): NO